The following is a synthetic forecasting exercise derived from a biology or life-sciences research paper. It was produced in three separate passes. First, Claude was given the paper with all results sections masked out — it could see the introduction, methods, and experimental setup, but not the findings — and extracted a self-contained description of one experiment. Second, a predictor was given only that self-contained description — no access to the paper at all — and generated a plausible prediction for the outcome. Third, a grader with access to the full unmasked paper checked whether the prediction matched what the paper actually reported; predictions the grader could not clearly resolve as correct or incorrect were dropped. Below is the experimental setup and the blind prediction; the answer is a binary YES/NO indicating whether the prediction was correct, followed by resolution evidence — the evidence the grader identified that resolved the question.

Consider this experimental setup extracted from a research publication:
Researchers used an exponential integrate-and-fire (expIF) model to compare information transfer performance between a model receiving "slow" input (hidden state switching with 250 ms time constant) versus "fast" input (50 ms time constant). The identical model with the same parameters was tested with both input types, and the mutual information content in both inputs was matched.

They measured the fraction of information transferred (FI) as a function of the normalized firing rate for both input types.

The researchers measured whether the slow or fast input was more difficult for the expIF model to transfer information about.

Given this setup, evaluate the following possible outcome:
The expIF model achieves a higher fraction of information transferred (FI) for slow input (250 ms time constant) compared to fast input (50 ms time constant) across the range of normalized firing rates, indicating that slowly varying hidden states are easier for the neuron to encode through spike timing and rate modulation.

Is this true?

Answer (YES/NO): NO